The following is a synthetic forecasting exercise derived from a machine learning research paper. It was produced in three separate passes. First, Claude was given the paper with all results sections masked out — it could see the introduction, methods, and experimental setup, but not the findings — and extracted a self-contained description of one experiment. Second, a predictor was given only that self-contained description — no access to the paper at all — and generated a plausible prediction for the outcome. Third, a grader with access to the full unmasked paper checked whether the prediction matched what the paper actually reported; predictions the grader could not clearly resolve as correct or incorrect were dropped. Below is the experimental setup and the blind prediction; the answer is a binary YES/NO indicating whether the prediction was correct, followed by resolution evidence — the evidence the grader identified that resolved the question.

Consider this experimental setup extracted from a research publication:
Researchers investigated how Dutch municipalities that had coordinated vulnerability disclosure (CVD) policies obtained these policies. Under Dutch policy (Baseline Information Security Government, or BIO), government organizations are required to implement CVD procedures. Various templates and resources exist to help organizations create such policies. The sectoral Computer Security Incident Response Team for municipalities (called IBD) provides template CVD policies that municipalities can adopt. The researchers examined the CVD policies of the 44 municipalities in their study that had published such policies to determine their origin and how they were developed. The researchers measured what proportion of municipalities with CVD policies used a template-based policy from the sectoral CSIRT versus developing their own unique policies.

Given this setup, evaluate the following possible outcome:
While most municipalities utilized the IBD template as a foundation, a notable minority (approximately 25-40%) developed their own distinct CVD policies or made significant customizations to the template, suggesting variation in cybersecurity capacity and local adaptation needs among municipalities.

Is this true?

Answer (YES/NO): NO